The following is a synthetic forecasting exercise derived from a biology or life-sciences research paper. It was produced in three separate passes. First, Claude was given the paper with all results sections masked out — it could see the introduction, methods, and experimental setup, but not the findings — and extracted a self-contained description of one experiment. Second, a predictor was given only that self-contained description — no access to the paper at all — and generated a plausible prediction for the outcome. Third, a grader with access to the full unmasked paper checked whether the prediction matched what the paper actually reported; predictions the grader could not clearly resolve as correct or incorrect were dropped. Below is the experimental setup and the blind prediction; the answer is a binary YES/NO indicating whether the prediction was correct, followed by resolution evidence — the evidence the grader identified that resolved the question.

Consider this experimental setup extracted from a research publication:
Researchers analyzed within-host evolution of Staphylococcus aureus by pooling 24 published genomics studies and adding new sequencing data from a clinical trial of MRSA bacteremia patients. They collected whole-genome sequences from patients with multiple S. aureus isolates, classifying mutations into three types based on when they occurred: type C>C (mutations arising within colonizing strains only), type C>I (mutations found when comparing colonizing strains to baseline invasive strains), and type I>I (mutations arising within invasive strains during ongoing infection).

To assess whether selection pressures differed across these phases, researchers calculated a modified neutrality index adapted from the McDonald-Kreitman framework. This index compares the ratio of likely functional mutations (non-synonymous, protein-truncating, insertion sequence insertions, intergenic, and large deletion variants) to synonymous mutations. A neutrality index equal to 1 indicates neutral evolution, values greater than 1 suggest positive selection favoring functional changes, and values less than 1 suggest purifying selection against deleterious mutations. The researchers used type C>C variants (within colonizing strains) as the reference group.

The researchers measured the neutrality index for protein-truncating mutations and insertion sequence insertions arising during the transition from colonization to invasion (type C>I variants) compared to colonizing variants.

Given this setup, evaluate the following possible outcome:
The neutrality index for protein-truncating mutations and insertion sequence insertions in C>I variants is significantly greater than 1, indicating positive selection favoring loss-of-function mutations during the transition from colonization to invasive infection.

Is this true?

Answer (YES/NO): NO